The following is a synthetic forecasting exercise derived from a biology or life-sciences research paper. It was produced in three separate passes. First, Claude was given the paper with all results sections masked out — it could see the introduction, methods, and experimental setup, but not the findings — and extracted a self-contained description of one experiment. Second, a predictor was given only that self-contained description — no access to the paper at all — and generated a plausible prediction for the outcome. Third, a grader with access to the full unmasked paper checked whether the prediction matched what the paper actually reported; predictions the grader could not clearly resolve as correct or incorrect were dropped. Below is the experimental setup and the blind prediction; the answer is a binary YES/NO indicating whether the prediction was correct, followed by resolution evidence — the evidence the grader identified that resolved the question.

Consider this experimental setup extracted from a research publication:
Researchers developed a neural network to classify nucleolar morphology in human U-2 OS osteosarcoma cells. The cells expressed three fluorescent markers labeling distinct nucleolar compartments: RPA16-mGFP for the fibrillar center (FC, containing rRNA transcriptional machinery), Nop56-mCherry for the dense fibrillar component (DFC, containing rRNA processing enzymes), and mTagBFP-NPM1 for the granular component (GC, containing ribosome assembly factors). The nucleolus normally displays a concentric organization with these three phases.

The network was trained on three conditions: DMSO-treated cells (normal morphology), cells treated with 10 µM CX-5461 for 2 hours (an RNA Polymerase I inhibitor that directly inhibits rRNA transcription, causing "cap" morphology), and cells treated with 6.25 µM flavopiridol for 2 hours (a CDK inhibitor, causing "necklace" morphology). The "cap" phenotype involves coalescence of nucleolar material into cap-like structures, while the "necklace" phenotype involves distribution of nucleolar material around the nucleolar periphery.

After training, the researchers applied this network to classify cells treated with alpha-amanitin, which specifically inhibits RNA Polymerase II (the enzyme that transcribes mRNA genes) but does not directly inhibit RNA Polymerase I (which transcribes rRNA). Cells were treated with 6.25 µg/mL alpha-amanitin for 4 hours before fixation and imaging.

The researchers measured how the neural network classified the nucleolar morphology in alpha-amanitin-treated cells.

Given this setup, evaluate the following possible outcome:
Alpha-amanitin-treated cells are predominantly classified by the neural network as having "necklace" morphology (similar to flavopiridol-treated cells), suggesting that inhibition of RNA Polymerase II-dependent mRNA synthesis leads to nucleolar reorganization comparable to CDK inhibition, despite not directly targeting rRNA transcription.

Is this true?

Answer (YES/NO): YES